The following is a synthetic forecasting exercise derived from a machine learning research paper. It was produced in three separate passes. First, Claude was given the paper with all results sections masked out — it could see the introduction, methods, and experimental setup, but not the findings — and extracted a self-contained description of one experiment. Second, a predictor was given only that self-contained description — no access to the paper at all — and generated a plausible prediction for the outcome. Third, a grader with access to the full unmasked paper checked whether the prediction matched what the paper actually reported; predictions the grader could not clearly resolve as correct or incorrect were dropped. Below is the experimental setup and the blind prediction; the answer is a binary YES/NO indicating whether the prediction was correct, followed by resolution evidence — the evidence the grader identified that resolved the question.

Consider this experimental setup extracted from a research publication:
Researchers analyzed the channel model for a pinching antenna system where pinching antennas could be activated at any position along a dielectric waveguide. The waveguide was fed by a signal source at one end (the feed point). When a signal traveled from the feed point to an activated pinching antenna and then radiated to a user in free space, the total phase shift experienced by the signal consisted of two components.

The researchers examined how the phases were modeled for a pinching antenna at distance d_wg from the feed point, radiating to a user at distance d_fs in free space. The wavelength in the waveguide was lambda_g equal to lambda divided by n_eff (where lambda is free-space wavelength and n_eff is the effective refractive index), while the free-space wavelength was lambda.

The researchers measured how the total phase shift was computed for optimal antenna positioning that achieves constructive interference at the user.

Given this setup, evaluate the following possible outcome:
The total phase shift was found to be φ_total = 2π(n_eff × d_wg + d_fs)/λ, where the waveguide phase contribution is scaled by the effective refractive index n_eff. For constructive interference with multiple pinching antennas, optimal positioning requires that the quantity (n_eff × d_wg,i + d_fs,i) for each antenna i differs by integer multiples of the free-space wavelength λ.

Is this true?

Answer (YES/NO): YES